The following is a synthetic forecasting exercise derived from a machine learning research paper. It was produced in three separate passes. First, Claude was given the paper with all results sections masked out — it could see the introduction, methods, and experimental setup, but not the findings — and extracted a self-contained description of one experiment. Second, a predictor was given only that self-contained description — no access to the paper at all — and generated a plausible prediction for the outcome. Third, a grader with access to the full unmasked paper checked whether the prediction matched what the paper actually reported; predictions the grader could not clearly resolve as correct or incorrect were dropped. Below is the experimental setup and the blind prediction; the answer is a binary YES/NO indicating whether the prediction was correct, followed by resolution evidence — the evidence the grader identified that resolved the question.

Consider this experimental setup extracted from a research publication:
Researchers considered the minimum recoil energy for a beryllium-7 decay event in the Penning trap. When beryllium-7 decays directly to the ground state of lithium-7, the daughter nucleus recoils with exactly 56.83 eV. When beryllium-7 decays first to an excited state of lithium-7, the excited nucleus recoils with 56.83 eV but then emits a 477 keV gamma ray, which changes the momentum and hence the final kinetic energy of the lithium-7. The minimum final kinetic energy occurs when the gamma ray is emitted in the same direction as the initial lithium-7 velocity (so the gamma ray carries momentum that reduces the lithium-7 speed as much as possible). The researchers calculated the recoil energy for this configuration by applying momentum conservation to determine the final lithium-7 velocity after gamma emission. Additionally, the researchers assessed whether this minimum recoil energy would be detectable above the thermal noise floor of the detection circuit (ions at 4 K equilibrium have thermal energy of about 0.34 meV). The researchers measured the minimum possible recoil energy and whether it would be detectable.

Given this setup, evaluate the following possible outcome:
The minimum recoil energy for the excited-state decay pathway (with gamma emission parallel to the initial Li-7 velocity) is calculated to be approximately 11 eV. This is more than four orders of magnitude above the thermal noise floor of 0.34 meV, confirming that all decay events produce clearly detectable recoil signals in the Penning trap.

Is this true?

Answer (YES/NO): NO